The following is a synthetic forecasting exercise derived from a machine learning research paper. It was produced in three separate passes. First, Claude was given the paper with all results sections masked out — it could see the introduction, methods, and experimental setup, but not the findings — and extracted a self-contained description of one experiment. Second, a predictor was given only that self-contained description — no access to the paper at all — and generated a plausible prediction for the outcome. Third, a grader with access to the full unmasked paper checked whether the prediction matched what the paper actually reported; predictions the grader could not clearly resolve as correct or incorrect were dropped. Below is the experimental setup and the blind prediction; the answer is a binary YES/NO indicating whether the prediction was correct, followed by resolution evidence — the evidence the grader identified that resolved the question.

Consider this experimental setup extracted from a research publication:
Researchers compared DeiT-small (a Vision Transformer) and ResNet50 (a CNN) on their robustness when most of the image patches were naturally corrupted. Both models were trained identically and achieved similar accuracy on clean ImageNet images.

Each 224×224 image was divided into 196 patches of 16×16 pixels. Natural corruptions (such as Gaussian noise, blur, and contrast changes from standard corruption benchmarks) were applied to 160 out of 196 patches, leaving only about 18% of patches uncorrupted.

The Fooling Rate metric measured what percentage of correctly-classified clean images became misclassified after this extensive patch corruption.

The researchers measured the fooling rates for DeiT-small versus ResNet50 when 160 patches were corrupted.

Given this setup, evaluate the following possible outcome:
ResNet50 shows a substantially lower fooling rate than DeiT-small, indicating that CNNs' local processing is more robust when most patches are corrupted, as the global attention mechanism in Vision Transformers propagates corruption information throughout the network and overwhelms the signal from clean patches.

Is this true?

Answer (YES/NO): NO